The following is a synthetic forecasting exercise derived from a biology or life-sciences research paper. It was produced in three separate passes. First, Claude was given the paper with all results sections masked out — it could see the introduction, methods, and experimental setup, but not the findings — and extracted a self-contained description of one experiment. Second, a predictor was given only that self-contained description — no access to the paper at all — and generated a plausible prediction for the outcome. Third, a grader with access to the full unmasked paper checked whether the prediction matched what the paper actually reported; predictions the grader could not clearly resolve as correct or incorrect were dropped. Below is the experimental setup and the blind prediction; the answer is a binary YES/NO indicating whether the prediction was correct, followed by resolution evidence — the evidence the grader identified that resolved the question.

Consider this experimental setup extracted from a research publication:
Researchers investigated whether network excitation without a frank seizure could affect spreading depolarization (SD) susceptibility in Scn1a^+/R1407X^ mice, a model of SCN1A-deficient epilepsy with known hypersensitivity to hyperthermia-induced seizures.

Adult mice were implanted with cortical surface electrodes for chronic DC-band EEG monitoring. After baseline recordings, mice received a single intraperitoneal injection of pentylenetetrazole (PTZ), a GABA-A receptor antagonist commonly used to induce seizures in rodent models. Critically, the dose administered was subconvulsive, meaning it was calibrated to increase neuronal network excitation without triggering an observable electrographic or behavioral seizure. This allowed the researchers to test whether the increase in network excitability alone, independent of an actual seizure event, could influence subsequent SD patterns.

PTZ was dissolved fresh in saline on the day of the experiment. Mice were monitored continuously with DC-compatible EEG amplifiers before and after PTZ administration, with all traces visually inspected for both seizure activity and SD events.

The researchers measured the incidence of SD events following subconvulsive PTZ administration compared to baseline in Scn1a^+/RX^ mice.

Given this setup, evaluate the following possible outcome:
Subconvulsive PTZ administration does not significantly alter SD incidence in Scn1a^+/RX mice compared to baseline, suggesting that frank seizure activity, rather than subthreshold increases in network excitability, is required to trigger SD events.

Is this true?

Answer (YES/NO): NO